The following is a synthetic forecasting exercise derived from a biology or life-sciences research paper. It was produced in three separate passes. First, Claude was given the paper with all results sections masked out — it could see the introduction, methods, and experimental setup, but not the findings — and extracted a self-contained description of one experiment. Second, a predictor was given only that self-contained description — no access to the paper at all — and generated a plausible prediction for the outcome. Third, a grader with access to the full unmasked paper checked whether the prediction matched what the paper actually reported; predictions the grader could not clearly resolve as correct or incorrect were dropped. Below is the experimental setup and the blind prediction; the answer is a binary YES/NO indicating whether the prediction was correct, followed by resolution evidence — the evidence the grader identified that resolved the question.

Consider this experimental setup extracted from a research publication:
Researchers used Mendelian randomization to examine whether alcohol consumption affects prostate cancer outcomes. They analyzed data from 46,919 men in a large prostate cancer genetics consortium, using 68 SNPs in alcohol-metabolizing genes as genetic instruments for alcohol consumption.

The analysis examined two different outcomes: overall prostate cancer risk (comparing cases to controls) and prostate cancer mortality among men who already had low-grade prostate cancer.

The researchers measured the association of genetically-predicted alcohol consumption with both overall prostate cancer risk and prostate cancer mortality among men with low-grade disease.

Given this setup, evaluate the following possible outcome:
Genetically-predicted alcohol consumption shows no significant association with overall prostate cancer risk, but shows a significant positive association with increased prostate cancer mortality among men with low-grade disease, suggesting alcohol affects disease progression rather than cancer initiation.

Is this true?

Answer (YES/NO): YES